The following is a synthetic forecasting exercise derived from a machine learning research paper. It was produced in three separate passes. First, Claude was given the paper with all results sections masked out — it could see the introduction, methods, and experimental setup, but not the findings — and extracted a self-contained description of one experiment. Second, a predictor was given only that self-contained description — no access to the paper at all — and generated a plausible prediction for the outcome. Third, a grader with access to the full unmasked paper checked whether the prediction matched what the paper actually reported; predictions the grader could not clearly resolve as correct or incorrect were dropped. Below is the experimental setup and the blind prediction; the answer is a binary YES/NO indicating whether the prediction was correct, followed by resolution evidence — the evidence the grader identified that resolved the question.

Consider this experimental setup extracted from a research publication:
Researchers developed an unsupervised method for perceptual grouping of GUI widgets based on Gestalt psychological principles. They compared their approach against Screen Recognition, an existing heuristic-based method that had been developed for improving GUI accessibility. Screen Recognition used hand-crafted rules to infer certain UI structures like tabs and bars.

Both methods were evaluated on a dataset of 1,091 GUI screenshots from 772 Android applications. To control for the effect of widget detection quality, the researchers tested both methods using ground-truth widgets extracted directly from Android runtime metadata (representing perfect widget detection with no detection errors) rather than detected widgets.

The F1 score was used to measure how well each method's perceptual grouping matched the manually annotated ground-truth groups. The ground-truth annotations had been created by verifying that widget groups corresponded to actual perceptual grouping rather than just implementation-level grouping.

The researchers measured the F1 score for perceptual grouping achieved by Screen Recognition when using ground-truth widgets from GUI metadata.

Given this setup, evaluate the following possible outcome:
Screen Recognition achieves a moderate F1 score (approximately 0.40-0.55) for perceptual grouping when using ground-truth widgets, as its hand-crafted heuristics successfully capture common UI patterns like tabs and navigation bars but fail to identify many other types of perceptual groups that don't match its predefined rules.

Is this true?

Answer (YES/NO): NO